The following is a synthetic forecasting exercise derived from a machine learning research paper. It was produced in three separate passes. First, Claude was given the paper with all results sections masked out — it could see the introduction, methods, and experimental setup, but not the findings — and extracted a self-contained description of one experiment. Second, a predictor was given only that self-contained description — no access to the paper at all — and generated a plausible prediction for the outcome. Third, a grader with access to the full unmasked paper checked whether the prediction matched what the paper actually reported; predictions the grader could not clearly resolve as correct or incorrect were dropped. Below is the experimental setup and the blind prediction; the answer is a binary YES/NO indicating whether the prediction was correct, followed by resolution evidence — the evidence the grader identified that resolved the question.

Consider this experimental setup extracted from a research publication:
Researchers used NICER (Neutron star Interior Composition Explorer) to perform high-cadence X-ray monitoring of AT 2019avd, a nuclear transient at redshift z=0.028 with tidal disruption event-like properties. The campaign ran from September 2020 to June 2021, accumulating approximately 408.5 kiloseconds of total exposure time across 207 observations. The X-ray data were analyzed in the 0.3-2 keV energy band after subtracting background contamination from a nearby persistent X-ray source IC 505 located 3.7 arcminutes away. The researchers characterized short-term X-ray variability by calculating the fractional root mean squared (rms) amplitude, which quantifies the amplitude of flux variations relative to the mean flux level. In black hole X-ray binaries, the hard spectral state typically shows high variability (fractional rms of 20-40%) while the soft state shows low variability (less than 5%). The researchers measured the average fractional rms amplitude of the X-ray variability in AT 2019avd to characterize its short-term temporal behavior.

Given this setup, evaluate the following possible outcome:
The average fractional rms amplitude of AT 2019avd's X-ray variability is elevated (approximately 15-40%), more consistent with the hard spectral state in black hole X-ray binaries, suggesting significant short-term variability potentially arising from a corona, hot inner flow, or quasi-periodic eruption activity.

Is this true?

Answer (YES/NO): NO